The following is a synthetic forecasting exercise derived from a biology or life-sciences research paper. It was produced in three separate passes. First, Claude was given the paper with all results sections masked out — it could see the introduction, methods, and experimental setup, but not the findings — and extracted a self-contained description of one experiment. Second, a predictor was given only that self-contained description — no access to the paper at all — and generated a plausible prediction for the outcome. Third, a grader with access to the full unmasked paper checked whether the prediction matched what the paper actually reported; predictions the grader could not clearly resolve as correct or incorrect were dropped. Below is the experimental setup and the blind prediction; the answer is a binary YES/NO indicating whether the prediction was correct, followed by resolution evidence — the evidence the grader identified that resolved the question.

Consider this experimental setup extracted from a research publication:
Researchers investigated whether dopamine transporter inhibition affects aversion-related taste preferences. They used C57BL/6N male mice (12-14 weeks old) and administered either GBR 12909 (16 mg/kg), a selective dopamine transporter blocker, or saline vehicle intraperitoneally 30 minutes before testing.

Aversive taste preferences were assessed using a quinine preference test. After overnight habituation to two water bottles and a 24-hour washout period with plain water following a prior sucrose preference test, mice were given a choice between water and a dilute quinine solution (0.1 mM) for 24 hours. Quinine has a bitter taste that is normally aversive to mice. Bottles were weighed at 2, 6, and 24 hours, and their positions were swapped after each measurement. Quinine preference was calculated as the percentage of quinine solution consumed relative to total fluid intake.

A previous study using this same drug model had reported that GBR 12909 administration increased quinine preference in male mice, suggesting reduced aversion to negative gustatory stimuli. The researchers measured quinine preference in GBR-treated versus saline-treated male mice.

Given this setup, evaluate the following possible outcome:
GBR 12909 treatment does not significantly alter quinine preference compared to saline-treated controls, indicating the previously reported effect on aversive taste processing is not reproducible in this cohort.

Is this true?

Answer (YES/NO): YES